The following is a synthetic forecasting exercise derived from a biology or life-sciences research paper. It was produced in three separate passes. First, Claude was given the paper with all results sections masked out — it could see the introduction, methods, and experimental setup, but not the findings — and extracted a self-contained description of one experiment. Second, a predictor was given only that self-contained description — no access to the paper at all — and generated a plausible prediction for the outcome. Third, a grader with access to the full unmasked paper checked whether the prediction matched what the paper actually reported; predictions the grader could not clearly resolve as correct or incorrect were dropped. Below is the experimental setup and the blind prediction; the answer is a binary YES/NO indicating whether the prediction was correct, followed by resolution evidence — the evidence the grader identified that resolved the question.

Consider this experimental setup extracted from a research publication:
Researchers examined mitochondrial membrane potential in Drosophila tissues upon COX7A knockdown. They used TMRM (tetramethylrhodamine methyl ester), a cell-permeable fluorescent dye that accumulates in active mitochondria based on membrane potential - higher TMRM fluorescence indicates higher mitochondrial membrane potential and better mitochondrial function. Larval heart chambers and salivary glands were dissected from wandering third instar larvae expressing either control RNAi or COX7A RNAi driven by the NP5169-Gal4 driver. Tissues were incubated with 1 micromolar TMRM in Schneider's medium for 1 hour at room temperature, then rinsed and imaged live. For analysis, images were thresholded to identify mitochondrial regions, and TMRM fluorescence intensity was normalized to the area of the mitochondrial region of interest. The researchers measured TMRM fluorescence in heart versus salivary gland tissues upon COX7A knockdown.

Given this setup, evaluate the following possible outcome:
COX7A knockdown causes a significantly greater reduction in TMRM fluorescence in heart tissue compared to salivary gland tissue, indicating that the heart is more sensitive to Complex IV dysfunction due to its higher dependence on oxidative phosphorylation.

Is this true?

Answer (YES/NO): NO